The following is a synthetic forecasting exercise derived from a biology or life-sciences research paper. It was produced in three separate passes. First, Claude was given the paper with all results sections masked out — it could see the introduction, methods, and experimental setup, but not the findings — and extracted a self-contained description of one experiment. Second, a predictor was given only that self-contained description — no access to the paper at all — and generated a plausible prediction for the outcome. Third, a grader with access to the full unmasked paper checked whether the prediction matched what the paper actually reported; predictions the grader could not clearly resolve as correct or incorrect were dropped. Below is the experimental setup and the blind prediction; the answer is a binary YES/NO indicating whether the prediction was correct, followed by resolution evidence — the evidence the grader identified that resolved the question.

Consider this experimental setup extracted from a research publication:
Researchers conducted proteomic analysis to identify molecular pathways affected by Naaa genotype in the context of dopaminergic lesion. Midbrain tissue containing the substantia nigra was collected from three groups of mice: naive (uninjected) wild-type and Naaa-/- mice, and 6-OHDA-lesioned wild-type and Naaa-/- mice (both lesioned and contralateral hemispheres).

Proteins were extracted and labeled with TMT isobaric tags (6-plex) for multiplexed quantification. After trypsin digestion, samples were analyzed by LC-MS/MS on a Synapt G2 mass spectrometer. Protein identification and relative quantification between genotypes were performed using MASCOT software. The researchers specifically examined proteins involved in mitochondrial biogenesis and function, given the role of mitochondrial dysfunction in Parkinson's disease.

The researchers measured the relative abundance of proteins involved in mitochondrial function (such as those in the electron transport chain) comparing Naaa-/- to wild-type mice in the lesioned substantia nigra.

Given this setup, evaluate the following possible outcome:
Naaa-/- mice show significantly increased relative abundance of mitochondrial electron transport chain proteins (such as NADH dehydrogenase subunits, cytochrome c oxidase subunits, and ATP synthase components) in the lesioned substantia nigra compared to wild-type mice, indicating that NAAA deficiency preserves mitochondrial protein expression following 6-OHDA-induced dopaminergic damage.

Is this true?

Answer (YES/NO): YES